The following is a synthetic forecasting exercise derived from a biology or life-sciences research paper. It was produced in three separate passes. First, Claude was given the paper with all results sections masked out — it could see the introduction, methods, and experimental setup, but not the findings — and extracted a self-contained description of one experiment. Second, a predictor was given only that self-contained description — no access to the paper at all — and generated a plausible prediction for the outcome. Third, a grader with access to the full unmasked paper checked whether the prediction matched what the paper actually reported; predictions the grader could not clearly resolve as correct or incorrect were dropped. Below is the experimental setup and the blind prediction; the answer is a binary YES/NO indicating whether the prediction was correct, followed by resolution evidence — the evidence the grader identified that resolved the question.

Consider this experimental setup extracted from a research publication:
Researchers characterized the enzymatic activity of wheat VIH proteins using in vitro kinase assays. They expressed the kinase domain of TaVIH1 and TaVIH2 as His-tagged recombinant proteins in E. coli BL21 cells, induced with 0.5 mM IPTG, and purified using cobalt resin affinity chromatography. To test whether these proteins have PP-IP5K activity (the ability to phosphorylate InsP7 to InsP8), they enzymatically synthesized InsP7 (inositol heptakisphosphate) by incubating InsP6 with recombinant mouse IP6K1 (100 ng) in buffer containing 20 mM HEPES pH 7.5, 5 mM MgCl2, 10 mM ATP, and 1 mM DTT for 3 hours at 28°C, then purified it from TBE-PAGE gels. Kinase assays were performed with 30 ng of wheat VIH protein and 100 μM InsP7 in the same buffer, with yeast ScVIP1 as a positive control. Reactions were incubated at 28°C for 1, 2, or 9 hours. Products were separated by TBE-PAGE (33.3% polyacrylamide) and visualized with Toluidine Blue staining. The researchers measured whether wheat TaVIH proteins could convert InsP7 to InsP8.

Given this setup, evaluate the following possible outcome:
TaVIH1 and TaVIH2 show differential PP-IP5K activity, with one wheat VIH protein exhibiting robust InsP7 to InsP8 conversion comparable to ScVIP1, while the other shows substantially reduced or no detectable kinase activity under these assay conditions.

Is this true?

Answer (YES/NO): YES